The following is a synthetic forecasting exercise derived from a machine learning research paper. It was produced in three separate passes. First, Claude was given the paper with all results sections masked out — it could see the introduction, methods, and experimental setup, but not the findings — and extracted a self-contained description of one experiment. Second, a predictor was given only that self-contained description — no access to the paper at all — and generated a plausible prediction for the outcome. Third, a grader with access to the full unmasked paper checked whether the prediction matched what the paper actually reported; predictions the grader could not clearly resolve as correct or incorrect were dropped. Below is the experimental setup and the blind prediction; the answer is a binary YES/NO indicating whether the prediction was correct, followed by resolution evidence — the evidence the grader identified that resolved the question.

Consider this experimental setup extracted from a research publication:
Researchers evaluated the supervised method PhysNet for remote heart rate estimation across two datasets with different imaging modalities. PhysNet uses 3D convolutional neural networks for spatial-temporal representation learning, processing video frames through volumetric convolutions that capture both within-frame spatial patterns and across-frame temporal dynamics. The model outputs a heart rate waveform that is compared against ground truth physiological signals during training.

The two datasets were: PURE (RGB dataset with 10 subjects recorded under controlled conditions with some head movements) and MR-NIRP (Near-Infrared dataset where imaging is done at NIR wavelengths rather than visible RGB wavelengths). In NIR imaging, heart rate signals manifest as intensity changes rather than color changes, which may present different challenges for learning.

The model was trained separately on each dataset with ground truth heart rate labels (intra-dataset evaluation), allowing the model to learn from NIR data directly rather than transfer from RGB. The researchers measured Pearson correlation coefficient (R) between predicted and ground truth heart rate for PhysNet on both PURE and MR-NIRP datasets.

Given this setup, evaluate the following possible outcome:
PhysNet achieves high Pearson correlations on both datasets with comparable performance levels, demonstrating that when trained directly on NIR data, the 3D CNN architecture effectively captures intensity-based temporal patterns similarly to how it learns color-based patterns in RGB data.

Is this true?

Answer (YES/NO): NO